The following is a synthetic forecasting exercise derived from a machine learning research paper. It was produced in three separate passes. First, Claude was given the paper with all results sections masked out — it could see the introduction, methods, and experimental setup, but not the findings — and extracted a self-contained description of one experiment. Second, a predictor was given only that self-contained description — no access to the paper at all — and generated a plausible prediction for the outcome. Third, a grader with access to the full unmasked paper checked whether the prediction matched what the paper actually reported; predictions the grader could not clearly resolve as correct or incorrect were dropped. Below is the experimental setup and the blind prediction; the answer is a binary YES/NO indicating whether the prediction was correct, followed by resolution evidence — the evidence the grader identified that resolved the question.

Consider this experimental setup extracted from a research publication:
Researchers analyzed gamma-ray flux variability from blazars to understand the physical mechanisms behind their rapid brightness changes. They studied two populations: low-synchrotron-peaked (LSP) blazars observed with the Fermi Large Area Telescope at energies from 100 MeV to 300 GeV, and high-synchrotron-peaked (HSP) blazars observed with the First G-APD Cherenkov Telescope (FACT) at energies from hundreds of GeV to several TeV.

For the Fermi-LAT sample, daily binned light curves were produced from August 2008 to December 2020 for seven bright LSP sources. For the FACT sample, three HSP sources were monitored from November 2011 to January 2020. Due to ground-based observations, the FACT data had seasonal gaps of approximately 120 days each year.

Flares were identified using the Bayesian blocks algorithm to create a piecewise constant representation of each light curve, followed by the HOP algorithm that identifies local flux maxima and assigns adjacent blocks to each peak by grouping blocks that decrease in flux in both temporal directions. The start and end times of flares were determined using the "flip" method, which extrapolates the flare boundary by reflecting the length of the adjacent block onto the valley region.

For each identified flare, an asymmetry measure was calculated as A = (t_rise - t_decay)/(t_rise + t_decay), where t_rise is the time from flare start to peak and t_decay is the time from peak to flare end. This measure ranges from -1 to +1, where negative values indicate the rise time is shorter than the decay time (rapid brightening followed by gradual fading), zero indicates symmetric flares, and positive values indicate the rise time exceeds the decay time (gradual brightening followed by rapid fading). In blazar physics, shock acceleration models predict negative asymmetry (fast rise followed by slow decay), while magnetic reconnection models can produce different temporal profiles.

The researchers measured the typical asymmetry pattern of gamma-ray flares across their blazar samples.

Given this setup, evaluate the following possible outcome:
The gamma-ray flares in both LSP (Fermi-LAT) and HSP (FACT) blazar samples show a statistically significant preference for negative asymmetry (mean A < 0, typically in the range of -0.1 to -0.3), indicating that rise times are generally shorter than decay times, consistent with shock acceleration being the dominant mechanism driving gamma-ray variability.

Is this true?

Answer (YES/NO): NO